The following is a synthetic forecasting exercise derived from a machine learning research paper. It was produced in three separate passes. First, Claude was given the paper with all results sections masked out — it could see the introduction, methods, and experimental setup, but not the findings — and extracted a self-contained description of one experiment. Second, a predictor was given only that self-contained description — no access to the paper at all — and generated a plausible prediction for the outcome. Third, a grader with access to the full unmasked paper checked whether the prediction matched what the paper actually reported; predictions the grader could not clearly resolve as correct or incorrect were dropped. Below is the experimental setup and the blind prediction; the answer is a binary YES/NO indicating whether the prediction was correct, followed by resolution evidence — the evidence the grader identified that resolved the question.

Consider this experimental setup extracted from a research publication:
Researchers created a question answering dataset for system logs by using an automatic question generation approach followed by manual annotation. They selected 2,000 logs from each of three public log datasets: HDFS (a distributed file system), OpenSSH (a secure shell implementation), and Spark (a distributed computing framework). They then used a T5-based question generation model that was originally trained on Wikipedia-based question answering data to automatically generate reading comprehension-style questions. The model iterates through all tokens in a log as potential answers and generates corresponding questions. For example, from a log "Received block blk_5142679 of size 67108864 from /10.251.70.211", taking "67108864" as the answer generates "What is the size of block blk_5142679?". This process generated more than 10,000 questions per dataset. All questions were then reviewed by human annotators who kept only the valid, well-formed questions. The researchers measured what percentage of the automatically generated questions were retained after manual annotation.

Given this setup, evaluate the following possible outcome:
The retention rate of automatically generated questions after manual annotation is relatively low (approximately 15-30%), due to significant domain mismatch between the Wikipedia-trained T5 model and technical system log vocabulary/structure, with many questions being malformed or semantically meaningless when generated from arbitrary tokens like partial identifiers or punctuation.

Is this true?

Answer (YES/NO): NO